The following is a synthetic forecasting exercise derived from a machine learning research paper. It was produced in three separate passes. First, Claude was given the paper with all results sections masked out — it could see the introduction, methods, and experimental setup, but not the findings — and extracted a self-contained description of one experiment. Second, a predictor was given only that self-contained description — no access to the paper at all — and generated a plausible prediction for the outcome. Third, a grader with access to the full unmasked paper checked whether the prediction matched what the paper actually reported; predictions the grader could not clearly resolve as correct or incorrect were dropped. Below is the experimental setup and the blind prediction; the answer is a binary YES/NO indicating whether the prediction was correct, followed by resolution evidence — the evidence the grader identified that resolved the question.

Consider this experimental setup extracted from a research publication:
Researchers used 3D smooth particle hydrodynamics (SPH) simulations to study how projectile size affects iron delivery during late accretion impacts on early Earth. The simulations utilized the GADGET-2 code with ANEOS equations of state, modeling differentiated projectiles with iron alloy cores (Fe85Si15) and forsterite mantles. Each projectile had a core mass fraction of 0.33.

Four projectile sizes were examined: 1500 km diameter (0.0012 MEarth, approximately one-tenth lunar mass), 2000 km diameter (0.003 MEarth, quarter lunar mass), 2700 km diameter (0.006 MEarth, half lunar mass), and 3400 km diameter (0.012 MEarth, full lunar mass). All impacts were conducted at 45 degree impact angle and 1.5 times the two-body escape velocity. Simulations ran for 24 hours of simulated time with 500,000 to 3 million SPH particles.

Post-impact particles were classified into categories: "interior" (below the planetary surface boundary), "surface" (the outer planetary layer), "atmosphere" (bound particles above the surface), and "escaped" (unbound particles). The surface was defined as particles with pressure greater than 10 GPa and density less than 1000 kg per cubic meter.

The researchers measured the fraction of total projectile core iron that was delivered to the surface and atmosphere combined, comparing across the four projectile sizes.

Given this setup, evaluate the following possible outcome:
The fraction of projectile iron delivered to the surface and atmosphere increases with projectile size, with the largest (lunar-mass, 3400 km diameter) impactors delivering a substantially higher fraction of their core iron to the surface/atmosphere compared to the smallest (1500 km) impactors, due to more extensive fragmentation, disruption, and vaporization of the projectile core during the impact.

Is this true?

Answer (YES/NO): NO